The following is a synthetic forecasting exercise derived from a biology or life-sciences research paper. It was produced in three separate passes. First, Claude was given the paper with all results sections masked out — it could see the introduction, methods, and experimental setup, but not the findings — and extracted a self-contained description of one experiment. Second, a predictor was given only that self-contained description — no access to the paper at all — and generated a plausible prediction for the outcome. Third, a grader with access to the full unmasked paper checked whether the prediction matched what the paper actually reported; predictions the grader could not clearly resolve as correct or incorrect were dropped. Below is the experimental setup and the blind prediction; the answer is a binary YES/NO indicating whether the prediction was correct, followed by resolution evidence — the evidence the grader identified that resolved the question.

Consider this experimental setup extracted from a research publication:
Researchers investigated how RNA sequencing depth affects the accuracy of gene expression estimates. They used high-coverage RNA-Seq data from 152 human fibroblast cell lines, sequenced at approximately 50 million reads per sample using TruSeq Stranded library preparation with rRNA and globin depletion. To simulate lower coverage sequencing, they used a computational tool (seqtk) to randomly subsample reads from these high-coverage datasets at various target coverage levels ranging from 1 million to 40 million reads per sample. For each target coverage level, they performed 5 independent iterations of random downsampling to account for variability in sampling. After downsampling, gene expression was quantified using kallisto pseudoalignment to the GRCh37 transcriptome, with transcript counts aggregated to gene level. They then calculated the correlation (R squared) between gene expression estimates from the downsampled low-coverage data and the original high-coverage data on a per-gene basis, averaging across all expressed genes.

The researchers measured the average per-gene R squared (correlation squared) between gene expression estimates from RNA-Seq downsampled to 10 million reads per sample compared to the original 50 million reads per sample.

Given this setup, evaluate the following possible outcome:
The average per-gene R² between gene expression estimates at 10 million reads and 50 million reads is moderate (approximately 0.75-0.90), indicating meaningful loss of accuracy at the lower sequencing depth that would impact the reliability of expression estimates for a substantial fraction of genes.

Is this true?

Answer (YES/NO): NO